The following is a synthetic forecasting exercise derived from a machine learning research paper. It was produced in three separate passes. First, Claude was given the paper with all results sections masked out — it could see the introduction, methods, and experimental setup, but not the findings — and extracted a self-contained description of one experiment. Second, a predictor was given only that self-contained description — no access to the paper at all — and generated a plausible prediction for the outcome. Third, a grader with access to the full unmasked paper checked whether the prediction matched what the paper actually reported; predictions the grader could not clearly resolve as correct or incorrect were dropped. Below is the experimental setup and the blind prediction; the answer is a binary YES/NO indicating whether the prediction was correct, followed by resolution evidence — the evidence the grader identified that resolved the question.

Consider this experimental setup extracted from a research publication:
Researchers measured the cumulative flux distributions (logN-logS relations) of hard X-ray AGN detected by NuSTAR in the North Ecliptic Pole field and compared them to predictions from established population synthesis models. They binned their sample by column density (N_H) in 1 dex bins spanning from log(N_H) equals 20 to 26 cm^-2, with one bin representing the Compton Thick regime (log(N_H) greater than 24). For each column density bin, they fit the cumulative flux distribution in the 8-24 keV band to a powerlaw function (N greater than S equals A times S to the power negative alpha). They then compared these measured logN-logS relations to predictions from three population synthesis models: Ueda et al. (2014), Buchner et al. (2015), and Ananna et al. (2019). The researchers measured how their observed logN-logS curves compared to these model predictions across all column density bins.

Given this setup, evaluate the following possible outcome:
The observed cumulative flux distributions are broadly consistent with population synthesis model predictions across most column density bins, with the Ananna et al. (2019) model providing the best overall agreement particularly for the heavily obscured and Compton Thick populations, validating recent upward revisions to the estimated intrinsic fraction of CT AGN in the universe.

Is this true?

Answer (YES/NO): NO